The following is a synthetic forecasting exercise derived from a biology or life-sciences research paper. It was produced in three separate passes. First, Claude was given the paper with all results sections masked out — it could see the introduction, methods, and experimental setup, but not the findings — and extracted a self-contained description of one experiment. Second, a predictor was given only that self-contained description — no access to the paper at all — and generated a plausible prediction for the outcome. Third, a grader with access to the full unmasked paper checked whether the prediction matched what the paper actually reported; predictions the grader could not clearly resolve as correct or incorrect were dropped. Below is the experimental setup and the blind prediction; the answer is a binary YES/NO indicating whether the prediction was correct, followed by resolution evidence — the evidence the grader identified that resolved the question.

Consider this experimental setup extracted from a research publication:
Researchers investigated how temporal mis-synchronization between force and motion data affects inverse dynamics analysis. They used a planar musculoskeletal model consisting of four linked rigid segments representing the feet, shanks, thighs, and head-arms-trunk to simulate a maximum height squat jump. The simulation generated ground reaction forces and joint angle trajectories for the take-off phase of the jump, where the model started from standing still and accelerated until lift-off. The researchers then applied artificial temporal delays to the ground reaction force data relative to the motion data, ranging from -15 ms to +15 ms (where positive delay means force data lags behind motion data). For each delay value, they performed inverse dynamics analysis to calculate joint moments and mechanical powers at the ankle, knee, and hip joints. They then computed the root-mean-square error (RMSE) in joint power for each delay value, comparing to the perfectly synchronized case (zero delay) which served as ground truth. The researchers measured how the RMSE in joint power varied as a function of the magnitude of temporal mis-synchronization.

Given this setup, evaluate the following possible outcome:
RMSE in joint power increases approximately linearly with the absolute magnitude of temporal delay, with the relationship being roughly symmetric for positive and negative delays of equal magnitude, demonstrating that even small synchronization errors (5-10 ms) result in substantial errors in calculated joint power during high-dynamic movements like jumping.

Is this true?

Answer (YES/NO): YES